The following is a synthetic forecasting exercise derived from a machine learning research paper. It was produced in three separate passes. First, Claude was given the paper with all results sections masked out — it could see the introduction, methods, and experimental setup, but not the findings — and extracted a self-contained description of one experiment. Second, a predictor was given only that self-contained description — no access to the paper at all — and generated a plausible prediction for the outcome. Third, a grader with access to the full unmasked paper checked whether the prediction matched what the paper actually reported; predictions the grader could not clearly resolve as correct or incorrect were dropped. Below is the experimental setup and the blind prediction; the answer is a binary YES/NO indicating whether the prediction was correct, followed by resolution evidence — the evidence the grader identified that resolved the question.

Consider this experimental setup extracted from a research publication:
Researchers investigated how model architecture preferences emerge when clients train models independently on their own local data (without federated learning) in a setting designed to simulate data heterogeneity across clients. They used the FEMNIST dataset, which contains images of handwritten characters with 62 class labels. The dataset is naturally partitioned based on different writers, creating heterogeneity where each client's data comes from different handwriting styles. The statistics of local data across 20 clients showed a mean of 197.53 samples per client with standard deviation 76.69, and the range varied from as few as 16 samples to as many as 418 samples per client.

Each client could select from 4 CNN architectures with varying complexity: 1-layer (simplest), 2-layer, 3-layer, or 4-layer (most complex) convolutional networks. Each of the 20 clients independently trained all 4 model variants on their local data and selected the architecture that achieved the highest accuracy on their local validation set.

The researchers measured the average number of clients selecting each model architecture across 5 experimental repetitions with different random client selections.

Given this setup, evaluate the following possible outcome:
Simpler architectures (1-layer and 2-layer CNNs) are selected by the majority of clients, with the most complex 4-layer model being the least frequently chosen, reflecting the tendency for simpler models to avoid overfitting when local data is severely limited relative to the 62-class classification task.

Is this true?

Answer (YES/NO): YES